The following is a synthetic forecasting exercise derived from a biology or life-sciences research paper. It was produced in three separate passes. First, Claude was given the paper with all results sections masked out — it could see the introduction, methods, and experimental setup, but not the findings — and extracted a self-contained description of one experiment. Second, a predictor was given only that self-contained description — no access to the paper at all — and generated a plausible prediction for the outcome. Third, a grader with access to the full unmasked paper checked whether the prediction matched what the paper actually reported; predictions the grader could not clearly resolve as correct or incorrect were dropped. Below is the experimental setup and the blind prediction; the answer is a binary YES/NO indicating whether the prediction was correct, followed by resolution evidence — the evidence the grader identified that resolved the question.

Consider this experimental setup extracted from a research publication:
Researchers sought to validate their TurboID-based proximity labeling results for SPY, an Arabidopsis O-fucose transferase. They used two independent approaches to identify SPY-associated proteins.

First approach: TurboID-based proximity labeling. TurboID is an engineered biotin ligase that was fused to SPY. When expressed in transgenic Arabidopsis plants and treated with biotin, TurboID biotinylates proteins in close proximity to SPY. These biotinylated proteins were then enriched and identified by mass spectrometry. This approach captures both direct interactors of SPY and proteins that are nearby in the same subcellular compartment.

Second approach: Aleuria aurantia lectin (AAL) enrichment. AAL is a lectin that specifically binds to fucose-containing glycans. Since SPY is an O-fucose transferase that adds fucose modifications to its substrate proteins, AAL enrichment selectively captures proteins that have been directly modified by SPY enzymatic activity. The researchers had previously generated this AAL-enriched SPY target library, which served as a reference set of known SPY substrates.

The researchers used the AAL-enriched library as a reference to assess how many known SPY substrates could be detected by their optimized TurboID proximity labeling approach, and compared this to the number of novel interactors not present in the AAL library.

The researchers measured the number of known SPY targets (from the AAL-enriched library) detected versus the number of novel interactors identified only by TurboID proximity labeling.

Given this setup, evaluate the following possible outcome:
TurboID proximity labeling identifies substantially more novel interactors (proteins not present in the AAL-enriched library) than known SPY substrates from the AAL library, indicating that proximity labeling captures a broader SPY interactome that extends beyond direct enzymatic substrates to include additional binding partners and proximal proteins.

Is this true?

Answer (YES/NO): YES